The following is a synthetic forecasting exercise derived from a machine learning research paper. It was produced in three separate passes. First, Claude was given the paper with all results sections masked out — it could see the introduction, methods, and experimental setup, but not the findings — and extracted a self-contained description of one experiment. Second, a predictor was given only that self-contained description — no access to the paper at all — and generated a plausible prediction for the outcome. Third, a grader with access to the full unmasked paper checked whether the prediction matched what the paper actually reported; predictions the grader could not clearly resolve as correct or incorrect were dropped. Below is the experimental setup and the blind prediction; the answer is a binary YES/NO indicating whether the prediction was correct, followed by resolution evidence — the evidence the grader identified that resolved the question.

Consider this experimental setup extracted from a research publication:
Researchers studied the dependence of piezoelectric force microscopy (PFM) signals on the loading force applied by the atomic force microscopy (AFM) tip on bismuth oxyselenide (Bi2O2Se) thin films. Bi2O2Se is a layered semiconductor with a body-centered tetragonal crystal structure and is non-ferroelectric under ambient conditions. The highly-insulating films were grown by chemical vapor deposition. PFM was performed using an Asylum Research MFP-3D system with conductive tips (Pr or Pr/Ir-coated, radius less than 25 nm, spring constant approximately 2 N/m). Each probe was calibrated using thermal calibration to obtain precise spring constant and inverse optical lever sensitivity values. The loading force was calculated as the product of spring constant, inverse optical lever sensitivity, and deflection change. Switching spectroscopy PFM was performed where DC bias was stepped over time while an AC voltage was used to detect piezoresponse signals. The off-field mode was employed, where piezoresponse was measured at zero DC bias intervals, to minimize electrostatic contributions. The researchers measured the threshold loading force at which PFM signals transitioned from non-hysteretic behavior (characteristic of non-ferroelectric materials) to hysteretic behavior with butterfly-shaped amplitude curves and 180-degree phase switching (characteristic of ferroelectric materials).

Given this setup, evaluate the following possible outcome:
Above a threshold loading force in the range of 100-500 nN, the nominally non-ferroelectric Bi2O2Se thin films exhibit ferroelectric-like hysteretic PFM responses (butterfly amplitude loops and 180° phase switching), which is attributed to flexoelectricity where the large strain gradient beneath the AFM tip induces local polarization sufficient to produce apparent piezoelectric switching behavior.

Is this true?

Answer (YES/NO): NO